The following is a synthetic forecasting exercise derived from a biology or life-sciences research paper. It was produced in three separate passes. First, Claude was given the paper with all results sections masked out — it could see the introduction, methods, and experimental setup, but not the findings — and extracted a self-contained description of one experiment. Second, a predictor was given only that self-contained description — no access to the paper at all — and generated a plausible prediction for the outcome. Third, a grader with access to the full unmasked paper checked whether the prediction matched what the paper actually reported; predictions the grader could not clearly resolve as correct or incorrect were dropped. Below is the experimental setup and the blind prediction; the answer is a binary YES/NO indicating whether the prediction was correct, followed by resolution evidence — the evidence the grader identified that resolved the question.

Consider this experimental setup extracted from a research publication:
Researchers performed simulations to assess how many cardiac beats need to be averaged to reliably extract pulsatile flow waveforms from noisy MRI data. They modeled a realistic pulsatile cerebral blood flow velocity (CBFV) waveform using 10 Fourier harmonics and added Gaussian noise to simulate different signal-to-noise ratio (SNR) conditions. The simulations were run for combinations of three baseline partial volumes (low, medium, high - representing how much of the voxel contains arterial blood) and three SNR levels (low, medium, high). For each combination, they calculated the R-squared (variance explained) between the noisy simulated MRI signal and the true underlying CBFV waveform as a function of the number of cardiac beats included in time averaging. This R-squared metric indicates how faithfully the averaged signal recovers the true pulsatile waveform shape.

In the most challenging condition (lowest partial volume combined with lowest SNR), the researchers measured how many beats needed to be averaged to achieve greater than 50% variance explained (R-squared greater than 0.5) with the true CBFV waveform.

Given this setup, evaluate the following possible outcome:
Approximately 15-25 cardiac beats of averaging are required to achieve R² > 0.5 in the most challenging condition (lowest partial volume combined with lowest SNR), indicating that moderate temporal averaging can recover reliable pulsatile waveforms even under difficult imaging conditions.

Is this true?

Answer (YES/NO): NO